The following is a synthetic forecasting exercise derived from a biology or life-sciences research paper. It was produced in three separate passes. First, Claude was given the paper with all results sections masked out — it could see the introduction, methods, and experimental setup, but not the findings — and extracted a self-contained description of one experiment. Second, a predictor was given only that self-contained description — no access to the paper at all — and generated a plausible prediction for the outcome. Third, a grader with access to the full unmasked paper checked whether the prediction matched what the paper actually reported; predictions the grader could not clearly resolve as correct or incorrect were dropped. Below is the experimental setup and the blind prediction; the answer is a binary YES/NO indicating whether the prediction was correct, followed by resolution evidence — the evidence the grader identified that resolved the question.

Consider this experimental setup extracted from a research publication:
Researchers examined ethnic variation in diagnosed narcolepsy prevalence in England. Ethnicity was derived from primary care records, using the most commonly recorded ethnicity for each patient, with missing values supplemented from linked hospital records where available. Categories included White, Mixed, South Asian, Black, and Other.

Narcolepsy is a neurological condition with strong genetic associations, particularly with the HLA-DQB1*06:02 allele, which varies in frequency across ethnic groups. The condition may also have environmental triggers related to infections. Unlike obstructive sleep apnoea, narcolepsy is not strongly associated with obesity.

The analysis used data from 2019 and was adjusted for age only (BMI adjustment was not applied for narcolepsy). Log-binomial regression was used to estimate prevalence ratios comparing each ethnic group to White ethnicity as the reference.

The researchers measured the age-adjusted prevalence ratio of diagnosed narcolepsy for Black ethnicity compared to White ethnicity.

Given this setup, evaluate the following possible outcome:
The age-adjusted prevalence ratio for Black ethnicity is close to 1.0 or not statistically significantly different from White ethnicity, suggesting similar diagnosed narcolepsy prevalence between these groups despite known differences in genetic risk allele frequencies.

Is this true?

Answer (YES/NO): NO